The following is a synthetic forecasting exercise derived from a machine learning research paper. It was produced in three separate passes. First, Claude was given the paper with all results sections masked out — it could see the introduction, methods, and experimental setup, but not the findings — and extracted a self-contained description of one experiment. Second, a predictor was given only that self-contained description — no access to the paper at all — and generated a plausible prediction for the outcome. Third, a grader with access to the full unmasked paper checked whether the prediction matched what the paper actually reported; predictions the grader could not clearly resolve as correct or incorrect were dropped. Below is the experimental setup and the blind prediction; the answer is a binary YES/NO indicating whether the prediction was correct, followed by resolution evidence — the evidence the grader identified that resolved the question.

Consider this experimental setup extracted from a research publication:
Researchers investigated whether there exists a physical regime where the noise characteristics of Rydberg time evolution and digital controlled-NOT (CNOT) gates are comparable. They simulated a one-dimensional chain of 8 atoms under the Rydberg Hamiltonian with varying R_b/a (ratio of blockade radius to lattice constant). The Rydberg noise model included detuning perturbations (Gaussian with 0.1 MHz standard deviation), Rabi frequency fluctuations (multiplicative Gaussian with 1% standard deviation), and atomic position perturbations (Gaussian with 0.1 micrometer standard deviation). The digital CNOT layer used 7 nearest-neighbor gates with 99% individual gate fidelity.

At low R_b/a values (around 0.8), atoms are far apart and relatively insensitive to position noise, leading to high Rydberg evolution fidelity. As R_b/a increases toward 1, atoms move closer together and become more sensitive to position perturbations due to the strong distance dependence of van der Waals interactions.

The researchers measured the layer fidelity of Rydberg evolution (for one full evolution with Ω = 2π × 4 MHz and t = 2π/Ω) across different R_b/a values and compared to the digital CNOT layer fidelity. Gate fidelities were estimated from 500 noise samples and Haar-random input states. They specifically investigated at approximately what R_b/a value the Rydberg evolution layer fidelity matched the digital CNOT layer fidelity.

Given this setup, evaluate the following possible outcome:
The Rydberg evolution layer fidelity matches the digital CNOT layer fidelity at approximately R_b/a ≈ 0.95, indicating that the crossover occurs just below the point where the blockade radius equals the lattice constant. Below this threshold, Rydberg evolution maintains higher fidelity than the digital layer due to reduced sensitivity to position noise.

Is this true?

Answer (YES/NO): NO